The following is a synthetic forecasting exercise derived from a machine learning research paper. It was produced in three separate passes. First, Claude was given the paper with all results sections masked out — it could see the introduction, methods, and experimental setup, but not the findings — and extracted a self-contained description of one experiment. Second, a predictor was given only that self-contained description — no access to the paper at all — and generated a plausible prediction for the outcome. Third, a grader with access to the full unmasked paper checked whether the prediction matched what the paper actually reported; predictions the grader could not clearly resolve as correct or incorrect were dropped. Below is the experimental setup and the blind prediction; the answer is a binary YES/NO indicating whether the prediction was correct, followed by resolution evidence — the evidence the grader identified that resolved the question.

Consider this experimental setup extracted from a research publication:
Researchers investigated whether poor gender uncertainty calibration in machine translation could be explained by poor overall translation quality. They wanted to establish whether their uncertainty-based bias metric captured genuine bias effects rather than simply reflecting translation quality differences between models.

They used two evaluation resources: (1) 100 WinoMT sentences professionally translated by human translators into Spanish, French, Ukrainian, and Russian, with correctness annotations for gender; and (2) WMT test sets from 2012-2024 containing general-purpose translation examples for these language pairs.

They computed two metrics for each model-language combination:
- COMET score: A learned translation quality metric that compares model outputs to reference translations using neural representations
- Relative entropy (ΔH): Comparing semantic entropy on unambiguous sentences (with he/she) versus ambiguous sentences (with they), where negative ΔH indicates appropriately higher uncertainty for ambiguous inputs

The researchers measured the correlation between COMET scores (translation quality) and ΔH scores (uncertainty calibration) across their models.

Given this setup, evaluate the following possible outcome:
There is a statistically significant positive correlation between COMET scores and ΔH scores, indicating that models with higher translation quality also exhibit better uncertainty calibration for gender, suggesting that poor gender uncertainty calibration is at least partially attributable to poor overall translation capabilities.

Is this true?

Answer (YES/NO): NO